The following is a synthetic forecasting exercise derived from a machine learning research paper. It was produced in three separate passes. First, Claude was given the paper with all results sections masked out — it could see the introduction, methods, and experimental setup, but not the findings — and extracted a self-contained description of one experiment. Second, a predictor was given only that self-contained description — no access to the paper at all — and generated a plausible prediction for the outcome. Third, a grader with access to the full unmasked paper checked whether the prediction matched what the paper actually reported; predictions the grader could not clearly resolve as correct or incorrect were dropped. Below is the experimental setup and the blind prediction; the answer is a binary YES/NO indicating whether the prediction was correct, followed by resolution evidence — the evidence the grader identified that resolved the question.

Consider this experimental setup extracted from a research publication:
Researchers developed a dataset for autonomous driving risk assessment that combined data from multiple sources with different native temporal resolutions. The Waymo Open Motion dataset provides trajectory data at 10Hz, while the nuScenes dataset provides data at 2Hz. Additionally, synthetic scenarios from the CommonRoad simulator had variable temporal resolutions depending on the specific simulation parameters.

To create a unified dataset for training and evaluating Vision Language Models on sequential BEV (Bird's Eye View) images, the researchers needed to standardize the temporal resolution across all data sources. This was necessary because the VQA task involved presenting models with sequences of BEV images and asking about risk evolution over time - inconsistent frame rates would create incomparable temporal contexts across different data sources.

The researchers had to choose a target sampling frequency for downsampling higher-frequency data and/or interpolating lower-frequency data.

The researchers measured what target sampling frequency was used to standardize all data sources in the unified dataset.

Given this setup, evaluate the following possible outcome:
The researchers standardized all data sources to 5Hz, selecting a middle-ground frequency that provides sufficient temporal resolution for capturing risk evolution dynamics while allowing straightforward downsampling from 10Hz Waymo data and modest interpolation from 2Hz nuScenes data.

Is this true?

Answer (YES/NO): NO